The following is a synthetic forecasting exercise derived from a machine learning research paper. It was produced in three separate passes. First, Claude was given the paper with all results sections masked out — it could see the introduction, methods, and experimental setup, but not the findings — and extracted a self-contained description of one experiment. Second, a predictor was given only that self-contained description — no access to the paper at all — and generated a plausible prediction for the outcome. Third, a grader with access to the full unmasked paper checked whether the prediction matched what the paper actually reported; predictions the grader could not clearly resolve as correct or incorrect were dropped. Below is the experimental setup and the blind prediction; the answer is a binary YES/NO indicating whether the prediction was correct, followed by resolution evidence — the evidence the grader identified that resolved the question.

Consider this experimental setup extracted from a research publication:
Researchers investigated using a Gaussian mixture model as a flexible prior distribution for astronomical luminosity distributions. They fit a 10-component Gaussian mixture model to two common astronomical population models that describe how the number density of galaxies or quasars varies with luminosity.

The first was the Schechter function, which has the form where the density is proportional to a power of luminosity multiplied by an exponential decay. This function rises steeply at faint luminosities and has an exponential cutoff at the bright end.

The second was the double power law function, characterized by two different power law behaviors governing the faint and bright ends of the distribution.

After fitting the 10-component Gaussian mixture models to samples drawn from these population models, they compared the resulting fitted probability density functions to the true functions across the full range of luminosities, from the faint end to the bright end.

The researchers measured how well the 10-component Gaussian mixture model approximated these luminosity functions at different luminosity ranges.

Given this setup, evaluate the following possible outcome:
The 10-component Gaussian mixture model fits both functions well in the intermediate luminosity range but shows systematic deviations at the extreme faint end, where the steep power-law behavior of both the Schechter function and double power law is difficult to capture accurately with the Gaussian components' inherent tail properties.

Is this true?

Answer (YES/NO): NO